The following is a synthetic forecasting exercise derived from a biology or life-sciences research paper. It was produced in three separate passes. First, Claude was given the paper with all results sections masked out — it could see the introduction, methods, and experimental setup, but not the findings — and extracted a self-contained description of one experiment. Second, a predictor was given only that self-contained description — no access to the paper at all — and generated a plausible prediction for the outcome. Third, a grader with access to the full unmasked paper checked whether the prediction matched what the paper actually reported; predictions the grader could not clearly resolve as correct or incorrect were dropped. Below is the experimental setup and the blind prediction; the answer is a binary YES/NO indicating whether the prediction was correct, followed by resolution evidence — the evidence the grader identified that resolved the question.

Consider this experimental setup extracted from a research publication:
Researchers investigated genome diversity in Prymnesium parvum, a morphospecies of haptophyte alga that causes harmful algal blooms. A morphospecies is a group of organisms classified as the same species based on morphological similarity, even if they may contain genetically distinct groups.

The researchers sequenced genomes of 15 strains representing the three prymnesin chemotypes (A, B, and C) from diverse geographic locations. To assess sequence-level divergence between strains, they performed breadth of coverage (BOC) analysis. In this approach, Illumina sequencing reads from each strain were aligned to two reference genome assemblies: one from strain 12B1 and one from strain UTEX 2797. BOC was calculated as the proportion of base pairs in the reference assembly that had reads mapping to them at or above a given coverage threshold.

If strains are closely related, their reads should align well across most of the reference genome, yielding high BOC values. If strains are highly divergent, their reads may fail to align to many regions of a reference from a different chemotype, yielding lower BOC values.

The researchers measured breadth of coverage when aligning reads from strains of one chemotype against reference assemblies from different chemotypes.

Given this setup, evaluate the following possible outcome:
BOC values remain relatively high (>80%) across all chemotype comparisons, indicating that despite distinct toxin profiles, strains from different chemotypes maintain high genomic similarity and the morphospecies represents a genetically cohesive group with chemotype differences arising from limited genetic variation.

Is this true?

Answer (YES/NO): NO